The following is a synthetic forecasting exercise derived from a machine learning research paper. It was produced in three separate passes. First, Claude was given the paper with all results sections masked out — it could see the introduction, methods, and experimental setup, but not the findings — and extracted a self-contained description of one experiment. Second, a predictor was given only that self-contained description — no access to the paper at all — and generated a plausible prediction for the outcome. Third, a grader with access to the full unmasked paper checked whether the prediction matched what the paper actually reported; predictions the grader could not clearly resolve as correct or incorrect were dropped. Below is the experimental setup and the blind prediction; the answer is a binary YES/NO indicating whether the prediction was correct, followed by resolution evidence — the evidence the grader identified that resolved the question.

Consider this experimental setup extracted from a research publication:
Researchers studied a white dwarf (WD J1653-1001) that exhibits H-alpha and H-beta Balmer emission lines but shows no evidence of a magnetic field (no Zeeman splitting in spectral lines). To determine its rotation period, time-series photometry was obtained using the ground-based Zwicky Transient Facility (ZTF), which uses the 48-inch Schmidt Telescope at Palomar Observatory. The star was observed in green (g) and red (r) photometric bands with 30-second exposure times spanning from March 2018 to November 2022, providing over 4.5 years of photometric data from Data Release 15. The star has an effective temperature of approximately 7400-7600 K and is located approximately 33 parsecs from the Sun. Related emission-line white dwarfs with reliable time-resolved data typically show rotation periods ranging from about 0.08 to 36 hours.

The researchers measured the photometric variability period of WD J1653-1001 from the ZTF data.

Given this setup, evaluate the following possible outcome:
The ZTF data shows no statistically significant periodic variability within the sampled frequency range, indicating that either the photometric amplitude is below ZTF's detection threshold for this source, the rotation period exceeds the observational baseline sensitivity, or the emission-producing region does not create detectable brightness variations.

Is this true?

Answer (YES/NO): NO